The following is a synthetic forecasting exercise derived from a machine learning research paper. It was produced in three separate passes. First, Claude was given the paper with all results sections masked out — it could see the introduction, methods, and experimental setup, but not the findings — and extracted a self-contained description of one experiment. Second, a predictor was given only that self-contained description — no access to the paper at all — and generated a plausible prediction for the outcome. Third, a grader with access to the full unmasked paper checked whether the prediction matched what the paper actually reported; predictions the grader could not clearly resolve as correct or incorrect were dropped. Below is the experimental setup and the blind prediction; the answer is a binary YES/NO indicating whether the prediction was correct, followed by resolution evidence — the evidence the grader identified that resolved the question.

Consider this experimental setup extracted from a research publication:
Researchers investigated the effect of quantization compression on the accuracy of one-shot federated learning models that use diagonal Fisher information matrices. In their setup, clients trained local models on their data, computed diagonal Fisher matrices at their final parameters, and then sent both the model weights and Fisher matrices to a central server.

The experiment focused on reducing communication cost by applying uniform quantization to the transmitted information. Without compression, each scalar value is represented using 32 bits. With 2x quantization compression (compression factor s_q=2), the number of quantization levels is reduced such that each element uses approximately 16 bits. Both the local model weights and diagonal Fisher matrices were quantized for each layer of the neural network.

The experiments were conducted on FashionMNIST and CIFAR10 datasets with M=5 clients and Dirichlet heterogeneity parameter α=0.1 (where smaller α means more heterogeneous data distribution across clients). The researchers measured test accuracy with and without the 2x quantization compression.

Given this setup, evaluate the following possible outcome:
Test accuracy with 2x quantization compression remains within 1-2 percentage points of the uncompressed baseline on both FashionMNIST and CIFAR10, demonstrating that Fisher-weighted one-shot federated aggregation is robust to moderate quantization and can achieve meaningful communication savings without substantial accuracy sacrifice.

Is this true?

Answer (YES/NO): YES